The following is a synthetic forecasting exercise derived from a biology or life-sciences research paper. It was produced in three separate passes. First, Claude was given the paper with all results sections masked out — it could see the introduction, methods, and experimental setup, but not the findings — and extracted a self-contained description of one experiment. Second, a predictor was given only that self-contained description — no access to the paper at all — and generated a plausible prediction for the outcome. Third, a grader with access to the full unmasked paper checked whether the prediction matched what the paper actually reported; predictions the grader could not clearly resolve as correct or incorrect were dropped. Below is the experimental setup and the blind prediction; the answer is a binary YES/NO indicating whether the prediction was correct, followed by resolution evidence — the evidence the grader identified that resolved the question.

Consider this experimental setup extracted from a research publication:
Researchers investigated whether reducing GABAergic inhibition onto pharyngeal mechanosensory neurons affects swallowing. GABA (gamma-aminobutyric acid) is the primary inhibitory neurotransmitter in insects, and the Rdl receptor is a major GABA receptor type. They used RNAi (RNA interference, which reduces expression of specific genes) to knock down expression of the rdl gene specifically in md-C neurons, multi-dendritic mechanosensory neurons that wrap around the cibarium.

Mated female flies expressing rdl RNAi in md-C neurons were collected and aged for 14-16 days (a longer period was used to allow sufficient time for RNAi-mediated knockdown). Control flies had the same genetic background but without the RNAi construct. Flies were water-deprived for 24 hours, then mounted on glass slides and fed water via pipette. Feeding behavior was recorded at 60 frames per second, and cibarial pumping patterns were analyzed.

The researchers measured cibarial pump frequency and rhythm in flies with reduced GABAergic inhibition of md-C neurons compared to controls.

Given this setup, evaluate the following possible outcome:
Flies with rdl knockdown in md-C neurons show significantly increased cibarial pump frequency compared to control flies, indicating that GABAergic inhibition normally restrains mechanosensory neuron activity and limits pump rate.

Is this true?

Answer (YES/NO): NO